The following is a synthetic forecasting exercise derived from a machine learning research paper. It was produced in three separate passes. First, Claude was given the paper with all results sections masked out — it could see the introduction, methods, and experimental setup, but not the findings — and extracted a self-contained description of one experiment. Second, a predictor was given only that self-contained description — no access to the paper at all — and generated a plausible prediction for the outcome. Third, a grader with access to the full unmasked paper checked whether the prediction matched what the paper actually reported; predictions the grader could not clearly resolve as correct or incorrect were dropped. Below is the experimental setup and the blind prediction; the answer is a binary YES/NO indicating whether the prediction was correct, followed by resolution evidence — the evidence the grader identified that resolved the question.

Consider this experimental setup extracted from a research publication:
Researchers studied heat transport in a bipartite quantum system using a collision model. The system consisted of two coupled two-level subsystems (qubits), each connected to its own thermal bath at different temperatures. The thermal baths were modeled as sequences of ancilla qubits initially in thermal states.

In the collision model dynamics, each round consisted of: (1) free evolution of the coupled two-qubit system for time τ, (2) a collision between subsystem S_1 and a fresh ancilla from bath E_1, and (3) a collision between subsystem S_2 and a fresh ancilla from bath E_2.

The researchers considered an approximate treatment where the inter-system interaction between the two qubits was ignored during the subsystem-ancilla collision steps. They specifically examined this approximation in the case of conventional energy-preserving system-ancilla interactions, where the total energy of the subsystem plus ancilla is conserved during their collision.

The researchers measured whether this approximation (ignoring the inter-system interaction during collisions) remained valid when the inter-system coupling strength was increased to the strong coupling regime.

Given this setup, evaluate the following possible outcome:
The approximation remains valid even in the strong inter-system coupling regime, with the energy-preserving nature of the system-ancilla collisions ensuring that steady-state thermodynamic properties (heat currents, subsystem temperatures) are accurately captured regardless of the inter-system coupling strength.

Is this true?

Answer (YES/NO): NO